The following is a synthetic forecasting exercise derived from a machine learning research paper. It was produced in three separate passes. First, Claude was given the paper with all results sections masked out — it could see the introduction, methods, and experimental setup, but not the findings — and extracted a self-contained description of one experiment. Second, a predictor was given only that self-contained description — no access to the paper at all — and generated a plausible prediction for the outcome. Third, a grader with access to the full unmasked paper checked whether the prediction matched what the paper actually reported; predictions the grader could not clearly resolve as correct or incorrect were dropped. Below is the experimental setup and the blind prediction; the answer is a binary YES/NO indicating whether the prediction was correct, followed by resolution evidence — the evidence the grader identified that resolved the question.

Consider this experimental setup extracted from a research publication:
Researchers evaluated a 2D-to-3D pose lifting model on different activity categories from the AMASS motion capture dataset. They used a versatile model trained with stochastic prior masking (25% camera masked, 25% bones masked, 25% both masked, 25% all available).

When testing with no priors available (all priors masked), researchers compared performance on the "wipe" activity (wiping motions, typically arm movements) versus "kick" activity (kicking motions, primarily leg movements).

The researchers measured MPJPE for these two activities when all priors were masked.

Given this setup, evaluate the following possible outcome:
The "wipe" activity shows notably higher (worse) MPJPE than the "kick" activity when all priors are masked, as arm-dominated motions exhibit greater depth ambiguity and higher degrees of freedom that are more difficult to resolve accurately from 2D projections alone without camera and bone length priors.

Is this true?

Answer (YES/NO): NO